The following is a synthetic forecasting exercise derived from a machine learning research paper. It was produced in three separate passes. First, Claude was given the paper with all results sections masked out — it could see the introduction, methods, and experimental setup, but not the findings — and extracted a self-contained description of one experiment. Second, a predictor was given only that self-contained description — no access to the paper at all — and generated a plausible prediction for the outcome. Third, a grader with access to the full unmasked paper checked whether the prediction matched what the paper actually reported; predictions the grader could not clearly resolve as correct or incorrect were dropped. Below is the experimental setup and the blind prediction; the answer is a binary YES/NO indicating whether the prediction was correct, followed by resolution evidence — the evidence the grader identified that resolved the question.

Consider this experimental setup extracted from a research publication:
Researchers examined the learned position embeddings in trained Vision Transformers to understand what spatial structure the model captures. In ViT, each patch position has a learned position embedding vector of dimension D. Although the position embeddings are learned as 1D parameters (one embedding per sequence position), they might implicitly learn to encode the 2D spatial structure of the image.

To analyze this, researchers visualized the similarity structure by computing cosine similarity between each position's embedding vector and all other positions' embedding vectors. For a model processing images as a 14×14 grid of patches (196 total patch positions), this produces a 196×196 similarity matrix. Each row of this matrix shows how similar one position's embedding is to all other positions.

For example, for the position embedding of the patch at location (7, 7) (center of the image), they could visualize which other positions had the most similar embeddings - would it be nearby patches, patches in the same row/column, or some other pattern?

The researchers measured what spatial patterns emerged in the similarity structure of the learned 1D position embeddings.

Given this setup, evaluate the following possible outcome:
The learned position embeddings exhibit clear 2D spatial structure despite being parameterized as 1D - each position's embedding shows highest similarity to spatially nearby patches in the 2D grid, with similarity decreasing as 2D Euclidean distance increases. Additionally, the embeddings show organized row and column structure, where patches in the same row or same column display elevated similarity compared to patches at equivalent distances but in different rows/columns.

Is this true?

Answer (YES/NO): YES